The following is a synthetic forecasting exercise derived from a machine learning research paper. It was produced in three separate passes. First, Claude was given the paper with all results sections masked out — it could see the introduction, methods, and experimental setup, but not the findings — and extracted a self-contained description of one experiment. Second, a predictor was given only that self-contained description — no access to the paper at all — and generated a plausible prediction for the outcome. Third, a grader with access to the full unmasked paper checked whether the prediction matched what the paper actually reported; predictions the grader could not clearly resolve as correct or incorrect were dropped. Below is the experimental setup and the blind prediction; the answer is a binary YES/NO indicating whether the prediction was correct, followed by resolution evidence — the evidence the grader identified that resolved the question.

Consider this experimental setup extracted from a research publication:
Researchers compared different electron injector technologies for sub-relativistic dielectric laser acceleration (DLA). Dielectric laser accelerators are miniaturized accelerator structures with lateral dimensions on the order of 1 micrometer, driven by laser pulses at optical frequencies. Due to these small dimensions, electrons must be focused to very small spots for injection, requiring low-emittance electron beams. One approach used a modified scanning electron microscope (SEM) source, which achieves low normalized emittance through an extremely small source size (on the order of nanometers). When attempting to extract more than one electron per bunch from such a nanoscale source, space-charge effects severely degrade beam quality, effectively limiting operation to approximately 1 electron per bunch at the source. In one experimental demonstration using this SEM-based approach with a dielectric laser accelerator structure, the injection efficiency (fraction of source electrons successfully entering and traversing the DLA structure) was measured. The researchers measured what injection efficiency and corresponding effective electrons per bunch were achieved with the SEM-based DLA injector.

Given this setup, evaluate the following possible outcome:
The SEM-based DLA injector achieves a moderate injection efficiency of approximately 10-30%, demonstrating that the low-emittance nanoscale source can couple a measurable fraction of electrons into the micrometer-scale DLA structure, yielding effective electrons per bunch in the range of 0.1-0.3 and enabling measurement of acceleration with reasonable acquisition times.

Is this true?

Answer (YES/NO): NO